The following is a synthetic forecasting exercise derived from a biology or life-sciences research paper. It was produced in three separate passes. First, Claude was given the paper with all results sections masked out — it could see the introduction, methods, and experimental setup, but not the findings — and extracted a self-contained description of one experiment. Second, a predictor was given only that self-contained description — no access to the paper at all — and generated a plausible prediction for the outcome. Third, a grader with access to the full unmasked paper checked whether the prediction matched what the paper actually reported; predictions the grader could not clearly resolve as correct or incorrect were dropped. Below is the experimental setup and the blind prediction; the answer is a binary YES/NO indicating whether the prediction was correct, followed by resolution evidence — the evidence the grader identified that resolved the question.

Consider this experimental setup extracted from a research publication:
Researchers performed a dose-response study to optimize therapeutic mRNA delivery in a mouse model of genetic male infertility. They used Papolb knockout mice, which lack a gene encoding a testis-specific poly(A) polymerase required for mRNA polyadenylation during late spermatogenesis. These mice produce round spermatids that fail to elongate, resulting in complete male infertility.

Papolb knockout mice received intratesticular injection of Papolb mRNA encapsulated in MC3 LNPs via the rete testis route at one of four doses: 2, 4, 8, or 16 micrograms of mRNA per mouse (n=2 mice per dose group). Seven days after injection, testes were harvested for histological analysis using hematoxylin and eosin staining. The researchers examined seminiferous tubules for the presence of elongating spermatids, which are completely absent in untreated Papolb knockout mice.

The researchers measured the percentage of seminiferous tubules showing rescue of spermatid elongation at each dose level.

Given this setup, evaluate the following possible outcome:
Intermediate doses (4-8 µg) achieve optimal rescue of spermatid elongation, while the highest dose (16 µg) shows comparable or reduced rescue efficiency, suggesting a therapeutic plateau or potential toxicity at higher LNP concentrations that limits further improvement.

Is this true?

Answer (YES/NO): YES